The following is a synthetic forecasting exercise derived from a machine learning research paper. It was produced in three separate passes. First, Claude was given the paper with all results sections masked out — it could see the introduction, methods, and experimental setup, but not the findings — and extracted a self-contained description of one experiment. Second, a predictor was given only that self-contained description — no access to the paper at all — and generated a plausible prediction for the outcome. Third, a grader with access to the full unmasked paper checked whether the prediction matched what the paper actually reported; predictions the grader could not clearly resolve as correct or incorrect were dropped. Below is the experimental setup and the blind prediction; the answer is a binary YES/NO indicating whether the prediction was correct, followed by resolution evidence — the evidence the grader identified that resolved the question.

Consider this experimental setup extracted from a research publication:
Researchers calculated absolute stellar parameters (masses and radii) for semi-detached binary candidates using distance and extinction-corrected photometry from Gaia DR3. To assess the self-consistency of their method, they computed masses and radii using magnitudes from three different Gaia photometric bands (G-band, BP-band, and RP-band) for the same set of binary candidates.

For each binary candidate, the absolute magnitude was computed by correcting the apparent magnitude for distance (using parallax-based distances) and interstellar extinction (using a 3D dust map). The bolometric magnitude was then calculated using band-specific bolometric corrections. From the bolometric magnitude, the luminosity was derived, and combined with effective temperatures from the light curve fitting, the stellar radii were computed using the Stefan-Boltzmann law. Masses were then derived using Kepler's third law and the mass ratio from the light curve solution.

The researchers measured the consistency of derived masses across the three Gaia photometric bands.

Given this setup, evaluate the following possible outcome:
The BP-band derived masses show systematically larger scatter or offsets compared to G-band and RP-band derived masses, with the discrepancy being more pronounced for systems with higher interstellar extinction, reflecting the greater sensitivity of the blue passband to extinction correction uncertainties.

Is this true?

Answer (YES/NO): NO